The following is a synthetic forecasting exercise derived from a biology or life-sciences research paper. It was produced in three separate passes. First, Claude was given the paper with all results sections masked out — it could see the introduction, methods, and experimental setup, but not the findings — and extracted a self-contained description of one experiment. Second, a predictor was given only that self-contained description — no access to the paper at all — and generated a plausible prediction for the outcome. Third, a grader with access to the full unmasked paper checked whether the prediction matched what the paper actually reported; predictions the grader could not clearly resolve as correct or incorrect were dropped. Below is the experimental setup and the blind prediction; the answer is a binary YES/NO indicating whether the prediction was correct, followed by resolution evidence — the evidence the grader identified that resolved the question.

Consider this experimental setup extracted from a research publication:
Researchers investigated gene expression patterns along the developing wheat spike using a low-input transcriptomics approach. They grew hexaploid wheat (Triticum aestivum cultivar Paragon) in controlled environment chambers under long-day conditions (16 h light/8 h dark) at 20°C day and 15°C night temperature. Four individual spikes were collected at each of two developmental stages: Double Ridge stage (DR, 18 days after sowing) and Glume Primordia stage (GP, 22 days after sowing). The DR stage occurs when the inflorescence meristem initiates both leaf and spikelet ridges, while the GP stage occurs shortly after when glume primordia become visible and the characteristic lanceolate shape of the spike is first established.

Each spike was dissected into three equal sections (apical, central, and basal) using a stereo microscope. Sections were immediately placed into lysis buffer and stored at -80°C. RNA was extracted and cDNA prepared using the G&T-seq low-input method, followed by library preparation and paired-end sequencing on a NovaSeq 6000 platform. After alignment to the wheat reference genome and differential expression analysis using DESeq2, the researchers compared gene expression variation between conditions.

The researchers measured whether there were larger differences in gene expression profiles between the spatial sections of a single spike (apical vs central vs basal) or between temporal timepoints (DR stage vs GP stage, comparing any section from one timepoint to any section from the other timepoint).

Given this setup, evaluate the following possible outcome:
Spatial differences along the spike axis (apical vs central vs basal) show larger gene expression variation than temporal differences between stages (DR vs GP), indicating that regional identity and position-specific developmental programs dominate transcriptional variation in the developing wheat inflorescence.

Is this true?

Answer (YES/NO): YES